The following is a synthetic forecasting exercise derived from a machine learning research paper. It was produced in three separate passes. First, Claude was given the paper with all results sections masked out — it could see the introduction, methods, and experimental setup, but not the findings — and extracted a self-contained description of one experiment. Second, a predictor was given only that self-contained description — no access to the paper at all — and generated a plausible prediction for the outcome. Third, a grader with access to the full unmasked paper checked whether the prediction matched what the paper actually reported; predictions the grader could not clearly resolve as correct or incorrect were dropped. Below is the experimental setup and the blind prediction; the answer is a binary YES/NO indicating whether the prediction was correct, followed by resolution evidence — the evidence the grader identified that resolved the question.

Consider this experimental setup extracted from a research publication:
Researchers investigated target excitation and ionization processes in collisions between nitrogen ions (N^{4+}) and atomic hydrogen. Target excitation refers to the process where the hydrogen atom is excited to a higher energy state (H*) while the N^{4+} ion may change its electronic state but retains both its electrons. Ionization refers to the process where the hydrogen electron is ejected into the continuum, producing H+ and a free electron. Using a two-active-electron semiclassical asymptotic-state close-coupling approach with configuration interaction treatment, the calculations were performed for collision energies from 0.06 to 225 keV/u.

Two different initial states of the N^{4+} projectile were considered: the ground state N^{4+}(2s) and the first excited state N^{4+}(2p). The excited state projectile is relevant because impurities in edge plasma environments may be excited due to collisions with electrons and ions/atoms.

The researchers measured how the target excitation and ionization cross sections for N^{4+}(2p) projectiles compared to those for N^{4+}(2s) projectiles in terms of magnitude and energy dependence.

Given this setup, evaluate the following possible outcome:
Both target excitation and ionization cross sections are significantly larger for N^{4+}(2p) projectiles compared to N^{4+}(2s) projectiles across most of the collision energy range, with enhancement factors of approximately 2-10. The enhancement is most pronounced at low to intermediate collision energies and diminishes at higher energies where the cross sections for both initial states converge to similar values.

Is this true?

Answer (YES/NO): NO